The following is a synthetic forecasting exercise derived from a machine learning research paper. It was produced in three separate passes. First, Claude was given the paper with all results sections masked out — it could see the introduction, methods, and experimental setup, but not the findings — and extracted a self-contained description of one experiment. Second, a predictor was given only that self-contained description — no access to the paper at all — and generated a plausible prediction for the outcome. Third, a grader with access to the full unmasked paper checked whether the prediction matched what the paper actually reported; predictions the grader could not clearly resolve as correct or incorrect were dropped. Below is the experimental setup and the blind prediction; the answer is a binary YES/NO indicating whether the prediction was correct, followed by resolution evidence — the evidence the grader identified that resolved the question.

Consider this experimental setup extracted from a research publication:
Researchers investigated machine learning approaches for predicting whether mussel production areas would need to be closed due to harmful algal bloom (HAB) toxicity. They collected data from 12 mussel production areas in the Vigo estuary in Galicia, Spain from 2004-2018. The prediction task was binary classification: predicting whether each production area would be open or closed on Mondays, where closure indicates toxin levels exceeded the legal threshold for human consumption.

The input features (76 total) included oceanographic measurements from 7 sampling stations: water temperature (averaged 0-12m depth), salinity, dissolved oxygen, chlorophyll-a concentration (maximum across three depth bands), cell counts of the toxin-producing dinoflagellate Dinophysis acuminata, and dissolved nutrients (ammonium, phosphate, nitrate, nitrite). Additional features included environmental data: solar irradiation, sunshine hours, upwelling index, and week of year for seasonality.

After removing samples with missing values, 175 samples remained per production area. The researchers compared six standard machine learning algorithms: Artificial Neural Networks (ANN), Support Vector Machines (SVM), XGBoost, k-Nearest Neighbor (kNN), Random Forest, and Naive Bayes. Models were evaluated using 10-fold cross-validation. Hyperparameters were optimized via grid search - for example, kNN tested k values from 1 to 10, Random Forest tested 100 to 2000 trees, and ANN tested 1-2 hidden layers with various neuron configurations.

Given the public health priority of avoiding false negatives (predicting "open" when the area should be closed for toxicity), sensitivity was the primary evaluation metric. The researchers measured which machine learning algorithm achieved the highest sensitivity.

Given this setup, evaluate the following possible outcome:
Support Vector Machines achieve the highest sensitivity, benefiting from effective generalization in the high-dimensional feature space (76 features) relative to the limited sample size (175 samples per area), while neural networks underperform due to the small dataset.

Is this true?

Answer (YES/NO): NO